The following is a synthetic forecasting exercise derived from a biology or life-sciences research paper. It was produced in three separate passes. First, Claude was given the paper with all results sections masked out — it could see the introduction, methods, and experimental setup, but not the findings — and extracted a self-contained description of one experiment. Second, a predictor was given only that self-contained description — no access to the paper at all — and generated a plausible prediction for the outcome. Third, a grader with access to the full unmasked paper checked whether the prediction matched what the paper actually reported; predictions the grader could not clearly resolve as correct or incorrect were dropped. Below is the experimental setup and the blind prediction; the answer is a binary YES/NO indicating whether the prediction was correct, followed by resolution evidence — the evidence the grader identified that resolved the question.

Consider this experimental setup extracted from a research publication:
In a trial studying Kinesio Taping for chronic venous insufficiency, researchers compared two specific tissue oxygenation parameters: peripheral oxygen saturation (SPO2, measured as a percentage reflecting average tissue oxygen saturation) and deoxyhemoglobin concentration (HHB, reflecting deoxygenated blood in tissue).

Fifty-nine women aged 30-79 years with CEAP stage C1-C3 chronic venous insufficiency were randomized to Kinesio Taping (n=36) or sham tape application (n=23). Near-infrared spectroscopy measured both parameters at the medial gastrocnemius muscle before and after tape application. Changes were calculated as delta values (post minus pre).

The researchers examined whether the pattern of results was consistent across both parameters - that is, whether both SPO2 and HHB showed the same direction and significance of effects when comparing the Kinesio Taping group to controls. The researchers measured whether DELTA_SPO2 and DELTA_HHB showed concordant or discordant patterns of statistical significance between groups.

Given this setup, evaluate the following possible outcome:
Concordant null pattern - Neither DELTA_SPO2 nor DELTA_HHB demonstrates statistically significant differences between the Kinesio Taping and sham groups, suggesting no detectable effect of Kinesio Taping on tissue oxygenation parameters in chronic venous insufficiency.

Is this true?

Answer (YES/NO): YES